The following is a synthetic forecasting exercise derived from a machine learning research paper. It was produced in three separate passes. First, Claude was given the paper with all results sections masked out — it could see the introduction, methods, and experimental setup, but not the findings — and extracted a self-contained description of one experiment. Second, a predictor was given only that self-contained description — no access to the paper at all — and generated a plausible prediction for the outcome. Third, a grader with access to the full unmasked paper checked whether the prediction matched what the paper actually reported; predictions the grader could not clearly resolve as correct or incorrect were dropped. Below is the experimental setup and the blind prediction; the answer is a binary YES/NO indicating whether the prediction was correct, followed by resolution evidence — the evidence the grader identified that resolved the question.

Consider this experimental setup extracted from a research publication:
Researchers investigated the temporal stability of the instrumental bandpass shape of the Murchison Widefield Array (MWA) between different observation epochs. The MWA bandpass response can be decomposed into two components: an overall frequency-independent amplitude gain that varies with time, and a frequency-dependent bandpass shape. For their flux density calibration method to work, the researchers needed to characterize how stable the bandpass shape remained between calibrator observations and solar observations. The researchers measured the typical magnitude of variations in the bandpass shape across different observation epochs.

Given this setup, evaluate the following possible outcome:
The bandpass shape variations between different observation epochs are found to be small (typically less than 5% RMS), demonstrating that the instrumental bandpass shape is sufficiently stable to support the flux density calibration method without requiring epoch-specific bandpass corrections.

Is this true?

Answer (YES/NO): YES